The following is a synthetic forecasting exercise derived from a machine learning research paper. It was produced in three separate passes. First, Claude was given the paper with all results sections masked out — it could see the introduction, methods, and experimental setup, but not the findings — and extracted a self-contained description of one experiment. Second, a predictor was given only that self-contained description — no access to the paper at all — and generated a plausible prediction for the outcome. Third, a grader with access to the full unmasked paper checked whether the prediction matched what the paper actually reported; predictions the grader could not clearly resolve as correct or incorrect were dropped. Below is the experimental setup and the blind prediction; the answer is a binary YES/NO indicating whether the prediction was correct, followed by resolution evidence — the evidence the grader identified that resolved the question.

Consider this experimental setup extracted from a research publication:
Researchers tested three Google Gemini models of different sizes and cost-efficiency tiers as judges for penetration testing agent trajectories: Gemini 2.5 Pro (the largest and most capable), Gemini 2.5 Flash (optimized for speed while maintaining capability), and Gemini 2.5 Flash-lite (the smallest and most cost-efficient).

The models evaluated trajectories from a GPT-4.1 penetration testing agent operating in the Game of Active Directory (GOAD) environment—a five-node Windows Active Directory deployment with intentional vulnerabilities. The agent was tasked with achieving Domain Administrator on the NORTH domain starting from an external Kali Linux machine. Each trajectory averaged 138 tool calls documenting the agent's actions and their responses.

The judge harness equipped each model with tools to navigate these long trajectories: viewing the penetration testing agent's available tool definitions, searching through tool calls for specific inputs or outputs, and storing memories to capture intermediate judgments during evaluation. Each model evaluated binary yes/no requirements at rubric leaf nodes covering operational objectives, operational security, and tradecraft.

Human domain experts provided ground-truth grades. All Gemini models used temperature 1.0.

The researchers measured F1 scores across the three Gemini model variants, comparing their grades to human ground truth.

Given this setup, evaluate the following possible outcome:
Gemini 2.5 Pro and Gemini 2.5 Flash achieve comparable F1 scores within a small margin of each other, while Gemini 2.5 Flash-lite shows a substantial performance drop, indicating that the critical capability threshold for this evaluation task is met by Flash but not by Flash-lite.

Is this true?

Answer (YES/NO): NO